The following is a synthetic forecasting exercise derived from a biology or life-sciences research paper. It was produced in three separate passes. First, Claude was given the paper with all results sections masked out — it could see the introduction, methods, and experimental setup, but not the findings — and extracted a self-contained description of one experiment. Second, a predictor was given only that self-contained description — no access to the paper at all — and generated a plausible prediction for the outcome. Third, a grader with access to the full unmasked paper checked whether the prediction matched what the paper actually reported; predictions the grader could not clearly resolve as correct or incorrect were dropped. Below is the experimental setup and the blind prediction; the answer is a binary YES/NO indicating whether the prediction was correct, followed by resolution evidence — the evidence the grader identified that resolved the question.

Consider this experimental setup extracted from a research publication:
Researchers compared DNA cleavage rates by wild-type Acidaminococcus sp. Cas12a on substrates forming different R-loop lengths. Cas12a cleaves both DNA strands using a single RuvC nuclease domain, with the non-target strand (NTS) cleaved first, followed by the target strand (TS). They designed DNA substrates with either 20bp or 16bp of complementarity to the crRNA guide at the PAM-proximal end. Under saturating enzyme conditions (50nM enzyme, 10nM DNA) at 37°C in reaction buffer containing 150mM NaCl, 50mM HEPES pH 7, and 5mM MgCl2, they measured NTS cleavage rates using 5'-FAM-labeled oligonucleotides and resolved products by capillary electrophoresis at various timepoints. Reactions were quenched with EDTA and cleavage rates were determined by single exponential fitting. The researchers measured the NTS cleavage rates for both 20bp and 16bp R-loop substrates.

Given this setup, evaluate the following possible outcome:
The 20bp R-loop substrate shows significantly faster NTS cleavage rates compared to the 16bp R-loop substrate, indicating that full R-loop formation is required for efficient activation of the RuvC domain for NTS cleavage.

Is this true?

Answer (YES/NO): YES